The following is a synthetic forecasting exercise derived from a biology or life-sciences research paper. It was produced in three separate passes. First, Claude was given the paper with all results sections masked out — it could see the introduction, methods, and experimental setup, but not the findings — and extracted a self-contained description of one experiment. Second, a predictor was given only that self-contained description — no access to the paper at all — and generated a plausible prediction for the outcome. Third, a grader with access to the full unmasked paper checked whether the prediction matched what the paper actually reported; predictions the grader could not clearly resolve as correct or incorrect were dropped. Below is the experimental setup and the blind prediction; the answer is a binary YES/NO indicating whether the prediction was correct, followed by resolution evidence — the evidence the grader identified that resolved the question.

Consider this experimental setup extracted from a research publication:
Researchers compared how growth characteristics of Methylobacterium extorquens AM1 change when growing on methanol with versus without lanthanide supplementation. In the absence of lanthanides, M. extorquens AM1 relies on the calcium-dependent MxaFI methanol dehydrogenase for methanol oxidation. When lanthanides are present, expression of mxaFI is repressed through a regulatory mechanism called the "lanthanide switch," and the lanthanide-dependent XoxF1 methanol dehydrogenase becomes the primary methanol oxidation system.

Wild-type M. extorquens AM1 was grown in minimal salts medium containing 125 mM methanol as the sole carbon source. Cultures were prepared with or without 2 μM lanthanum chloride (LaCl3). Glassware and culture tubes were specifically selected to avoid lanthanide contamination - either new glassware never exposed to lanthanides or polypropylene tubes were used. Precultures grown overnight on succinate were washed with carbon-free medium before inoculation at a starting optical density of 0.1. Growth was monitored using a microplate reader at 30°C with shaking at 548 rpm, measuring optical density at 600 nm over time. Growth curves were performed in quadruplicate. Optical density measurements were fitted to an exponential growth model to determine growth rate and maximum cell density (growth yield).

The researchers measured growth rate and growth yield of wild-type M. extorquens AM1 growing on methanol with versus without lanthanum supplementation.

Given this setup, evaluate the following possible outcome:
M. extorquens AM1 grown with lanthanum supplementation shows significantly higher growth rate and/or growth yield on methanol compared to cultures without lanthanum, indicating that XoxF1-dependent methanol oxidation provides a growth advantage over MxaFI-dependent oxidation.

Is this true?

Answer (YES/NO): YES